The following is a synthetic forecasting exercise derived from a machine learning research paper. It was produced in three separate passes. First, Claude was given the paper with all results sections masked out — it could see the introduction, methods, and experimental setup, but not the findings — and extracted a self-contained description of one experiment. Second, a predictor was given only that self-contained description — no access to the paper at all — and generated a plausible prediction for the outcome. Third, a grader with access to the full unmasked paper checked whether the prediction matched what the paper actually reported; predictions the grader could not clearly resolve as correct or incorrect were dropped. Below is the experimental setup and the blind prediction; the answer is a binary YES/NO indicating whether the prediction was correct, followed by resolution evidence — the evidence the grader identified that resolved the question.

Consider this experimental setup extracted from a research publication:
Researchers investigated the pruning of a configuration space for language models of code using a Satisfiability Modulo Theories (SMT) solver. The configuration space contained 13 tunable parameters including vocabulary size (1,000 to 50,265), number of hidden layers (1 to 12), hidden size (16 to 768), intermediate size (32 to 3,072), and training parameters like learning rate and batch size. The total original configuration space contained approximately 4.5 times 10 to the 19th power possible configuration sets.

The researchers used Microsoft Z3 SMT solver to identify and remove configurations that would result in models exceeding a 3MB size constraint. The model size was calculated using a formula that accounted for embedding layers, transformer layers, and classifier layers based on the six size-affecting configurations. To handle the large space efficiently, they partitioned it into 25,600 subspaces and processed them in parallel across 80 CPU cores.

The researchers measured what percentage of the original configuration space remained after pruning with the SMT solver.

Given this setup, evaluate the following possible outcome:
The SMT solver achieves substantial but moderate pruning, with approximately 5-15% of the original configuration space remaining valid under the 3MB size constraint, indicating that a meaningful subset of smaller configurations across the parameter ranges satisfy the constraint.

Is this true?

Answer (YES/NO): NO